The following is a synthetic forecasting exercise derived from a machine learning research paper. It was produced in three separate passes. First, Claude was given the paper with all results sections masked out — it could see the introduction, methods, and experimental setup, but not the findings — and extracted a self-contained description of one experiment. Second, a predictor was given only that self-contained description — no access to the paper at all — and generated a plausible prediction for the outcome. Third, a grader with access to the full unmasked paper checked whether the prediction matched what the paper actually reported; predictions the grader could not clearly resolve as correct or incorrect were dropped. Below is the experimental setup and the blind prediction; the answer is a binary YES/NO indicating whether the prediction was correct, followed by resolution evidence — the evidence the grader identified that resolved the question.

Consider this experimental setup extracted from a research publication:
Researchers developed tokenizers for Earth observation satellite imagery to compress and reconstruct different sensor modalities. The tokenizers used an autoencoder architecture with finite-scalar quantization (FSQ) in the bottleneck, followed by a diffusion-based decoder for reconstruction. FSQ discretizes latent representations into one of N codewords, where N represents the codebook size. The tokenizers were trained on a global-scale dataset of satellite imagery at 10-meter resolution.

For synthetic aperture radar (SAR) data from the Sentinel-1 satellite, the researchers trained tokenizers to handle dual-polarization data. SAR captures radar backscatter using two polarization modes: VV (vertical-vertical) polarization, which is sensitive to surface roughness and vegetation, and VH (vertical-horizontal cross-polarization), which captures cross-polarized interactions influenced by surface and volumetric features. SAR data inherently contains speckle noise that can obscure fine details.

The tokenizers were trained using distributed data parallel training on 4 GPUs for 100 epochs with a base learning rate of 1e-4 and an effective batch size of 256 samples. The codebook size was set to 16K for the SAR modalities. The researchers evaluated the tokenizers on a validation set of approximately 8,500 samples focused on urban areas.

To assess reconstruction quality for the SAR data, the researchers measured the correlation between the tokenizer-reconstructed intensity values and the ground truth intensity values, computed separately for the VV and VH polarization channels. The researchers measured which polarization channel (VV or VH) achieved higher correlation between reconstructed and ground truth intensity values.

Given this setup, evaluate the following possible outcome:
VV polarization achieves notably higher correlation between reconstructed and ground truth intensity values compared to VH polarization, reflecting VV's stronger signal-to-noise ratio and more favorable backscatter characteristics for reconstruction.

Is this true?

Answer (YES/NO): NO